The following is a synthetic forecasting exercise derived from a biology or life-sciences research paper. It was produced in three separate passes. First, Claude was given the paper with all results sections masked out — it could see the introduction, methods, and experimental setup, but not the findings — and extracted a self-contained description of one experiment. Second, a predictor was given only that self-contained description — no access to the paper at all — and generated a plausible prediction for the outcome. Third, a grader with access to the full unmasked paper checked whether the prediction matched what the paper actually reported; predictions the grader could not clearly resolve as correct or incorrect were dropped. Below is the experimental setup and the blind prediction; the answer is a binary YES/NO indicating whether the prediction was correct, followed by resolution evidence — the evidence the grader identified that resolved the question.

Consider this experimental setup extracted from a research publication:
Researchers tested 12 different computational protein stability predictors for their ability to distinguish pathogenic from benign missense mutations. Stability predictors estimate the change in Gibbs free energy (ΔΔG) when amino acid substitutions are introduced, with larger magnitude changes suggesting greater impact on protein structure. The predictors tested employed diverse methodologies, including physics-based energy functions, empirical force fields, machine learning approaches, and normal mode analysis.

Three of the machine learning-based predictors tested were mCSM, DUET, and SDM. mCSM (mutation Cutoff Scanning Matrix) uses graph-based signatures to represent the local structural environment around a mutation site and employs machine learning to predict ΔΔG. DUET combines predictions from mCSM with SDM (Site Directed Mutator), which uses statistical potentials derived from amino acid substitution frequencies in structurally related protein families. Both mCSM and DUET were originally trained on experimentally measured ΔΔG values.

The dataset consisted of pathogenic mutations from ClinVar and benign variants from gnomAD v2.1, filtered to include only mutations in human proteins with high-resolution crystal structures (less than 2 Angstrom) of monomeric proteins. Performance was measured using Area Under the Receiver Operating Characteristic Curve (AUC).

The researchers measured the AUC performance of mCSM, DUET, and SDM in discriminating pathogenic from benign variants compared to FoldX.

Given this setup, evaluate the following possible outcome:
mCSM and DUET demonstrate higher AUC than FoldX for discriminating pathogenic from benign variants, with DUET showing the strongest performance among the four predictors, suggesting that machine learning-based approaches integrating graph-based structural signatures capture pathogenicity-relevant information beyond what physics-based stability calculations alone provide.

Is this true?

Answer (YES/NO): NO